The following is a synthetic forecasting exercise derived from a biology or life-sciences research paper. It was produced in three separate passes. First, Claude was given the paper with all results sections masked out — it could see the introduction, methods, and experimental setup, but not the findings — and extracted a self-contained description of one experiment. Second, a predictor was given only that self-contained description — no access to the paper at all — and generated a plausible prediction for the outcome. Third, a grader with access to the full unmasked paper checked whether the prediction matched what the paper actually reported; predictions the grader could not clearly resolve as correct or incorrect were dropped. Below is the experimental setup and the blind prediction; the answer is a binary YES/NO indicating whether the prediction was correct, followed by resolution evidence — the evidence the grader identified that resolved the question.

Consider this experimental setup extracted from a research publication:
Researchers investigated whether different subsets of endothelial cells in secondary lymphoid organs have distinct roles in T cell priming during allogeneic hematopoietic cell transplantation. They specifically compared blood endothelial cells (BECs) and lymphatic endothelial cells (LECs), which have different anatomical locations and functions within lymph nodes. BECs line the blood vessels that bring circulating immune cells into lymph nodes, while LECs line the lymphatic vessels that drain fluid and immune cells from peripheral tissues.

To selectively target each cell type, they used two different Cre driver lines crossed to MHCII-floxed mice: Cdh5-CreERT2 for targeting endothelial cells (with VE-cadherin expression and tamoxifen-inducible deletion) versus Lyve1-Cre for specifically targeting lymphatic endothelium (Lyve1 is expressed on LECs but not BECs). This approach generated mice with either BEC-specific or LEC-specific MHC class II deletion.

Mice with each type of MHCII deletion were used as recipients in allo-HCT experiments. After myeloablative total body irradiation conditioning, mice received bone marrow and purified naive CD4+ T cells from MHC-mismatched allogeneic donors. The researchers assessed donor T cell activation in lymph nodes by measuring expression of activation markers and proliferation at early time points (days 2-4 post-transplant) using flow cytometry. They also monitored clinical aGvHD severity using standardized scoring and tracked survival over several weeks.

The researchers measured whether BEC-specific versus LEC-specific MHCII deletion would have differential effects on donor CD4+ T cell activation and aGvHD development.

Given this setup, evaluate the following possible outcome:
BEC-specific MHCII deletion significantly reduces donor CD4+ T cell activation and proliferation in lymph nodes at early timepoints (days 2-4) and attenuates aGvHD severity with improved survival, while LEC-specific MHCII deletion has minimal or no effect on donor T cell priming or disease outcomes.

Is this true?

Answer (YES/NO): NO